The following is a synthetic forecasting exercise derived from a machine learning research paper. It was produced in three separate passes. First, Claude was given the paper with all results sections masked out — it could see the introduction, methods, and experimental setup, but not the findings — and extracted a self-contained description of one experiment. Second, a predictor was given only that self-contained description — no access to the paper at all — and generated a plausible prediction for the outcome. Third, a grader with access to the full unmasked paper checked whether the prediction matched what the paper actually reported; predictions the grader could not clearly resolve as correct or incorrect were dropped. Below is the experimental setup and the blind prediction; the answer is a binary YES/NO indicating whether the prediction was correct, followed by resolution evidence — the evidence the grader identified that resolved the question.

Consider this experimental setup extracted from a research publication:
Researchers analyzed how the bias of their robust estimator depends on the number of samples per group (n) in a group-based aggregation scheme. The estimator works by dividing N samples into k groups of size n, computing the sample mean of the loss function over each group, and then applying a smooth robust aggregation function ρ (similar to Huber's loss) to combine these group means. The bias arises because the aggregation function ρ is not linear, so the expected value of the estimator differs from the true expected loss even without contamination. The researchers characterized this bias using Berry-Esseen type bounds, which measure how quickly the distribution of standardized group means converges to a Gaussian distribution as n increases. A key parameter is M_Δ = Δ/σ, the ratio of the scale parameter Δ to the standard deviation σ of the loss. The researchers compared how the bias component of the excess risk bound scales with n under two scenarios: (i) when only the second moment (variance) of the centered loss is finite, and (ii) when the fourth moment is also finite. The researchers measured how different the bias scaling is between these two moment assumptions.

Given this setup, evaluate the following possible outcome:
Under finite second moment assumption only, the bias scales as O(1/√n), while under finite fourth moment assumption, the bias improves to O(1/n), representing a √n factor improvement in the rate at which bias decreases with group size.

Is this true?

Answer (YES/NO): NO